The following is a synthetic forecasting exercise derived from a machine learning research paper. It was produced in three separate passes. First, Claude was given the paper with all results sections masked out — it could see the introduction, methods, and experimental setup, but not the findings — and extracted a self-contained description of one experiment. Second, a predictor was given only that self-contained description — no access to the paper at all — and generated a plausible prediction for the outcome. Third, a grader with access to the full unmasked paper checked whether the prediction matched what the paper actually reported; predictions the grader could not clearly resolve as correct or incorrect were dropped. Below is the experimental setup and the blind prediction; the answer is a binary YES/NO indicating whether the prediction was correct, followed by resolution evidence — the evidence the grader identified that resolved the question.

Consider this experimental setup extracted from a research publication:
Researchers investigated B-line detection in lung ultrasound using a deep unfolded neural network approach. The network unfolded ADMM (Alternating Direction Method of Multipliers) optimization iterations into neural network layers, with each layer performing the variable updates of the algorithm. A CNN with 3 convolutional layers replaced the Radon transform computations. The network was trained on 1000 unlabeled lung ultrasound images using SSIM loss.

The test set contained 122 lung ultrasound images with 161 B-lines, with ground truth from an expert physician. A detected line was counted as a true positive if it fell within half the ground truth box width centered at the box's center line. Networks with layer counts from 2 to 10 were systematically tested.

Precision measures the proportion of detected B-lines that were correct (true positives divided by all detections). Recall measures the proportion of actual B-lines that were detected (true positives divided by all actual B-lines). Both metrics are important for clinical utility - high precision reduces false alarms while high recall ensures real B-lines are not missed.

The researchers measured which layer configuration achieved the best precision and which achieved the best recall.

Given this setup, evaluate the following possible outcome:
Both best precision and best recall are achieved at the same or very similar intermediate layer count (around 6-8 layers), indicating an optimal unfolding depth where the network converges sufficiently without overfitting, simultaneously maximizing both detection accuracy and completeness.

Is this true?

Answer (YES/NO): YES